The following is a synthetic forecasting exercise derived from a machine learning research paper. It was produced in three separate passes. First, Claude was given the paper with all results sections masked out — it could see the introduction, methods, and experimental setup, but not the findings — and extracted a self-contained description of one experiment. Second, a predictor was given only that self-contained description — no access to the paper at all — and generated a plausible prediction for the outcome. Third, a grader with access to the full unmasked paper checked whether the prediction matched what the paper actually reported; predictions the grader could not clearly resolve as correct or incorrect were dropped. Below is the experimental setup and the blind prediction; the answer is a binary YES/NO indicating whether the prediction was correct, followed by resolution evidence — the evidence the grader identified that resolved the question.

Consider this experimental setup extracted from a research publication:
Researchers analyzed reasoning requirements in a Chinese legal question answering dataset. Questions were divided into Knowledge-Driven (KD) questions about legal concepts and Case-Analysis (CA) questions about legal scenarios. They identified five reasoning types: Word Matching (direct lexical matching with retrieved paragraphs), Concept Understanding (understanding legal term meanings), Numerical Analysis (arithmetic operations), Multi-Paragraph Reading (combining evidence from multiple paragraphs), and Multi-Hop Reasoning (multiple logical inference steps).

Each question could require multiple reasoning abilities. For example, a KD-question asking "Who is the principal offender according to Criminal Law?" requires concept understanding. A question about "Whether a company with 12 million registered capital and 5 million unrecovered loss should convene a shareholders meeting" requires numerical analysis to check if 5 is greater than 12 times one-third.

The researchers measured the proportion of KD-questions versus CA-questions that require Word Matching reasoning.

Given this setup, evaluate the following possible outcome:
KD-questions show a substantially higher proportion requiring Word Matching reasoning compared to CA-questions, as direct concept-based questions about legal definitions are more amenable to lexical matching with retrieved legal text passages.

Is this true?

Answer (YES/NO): YES